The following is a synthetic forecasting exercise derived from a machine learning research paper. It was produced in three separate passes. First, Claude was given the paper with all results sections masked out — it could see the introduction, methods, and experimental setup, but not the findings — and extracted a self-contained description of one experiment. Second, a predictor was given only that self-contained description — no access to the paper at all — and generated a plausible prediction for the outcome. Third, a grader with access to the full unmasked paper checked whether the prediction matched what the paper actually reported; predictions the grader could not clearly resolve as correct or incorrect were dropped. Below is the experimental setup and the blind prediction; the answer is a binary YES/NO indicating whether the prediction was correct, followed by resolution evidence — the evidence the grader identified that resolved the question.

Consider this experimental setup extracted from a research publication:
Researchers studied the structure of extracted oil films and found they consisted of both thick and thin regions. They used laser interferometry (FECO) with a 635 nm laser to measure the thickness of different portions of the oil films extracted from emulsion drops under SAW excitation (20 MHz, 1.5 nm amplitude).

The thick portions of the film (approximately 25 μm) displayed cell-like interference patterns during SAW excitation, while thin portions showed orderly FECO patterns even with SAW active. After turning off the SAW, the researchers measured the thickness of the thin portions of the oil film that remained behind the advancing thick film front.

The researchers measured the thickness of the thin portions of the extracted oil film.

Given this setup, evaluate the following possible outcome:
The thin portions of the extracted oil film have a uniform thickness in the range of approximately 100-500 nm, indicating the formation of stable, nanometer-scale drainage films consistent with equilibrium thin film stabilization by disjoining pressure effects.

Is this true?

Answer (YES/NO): NO